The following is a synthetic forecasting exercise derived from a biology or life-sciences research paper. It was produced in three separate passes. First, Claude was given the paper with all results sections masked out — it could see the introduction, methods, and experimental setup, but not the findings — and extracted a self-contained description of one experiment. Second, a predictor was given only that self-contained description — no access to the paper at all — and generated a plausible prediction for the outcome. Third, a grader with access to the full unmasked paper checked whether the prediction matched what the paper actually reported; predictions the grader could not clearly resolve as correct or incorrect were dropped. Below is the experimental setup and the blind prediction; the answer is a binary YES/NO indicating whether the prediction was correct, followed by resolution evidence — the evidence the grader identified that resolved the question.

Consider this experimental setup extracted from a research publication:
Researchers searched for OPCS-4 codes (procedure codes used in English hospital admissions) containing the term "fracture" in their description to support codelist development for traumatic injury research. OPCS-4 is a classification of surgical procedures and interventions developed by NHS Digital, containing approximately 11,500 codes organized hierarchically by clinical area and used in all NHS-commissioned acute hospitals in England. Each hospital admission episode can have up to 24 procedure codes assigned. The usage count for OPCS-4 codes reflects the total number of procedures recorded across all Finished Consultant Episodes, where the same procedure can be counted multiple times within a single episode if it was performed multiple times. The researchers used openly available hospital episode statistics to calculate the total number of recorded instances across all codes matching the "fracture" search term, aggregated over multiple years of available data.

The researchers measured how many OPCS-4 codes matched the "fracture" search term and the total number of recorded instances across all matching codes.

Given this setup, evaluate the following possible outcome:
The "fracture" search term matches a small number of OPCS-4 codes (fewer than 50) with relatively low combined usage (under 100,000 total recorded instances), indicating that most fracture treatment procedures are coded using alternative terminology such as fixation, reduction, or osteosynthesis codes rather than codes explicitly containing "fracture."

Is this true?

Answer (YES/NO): NO